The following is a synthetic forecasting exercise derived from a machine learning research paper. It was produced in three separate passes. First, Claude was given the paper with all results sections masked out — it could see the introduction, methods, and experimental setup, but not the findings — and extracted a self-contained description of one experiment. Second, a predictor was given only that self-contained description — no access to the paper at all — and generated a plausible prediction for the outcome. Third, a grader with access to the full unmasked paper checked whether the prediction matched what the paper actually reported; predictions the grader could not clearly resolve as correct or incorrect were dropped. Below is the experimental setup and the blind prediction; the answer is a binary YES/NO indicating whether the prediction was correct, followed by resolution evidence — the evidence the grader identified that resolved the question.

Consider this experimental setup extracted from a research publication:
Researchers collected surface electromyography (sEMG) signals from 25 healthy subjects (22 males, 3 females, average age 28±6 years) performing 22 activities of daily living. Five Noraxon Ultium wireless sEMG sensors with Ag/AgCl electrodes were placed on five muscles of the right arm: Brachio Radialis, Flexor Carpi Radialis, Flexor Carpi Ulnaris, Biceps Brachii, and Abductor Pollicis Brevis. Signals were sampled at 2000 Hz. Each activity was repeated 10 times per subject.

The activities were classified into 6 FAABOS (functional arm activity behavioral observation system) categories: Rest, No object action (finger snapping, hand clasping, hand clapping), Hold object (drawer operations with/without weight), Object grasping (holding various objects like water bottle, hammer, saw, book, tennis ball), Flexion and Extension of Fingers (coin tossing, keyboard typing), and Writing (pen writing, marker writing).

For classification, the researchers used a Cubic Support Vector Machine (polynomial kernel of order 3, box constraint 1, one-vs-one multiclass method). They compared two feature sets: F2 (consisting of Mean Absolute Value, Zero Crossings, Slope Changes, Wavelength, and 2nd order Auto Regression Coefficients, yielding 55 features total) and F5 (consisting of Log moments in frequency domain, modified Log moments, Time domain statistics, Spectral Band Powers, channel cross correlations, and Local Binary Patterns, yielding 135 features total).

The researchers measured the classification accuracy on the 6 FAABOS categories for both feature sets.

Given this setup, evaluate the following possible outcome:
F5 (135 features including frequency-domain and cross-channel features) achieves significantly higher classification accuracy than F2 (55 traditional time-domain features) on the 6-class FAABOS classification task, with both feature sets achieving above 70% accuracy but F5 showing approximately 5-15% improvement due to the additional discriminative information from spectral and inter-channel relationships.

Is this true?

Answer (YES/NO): NO